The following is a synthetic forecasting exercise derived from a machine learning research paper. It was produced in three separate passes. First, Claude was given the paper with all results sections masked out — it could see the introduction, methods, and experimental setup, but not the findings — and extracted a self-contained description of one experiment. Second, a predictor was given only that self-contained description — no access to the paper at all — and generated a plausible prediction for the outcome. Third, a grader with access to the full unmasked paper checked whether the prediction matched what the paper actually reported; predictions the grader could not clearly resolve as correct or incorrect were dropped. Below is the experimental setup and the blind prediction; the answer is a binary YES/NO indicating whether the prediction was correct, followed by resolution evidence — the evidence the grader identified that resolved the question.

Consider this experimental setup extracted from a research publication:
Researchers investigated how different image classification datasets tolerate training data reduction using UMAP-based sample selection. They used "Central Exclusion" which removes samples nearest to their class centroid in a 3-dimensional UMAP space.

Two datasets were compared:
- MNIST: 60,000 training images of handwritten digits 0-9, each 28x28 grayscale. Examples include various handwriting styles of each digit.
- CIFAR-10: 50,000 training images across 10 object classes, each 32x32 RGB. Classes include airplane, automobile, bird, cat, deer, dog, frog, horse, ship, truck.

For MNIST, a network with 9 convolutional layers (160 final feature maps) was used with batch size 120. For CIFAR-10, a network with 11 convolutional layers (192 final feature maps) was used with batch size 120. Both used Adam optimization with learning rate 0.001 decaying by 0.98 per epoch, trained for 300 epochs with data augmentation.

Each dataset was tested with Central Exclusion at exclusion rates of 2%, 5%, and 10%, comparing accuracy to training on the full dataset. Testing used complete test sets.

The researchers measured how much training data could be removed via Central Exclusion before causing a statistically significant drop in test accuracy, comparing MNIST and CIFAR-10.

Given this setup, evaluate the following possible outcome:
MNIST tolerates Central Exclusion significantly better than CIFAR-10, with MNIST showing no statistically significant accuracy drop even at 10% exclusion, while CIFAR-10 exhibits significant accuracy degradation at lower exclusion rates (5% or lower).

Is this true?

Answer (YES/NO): NO